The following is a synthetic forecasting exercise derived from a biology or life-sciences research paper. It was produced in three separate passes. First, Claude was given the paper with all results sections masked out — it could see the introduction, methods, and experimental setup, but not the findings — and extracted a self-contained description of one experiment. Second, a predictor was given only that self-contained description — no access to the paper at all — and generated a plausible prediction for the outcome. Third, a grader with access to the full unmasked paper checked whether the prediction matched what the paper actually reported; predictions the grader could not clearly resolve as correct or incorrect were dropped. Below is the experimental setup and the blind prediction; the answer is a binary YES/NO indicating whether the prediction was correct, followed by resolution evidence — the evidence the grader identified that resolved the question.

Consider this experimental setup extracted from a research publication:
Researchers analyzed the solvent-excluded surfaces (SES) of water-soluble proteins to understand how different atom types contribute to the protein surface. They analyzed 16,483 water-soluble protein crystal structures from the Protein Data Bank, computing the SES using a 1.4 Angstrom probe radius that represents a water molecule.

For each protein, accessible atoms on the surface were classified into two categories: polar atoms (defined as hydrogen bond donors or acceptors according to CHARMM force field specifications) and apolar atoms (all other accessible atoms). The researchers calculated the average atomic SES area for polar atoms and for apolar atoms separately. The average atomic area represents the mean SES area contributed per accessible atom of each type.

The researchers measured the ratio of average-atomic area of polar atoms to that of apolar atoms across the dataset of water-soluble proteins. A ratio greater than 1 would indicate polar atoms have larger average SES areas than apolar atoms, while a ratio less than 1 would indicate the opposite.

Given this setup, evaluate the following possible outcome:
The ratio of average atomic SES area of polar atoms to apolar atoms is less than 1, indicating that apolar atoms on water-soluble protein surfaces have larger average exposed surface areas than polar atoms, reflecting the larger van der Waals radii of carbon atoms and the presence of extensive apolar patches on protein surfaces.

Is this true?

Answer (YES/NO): NO